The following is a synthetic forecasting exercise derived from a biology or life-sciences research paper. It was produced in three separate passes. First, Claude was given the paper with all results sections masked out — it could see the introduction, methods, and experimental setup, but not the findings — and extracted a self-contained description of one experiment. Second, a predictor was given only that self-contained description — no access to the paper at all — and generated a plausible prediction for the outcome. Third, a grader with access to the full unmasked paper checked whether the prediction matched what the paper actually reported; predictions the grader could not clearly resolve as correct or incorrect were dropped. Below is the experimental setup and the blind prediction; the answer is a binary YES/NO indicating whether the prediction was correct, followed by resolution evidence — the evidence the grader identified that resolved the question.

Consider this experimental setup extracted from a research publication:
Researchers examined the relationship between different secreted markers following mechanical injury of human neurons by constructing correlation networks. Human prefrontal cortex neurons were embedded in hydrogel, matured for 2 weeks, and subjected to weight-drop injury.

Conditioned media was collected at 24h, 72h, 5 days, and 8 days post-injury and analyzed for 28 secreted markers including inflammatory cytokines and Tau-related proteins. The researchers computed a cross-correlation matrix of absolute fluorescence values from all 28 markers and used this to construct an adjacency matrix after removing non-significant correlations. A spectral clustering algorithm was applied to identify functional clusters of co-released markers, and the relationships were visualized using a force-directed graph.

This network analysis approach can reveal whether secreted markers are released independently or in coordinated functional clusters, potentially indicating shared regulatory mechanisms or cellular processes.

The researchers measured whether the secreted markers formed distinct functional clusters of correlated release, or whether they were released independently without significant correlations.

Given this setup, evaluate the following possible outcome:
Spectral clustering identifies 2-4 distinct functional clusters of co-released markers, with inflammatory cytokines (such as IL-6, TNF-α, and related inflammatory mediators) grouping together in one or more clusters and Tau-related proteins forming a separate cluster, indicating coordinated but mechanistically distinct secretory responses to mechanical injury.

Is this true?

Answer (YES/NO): NO